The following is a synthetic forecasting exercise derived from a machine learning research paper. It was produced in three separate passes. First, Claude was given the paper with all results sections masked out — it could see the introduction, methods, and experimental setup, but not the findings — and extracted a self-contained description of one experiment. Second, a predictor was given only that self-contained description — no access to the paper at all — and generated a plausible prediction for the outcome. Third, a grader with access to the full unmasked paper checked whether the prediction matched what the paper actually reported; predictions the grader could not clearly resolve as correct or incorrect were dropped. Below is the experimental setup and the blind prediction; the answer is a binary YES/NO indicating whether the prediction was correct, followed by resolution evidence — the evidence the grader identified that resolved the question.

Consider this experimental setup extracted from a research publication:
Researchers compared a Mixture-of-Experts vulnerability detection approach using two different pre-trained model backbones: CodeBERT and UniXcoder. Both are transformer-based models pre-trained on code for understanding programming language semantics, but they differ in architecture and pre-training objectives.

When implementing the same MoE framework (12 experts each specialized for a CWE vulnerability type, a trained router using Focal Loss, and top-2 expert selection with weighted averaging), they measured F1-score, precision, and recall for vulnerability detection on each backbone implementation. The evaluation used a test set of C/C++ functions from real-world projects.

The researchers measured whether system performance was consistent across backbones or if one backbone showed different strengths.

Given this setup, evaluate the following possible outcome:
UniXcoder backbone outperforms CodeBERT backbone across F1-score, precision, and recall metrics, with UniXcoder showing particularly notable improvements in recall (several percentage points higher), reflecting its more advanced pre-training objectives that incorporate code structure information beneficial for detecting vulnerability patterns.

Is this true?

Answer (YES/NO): NO